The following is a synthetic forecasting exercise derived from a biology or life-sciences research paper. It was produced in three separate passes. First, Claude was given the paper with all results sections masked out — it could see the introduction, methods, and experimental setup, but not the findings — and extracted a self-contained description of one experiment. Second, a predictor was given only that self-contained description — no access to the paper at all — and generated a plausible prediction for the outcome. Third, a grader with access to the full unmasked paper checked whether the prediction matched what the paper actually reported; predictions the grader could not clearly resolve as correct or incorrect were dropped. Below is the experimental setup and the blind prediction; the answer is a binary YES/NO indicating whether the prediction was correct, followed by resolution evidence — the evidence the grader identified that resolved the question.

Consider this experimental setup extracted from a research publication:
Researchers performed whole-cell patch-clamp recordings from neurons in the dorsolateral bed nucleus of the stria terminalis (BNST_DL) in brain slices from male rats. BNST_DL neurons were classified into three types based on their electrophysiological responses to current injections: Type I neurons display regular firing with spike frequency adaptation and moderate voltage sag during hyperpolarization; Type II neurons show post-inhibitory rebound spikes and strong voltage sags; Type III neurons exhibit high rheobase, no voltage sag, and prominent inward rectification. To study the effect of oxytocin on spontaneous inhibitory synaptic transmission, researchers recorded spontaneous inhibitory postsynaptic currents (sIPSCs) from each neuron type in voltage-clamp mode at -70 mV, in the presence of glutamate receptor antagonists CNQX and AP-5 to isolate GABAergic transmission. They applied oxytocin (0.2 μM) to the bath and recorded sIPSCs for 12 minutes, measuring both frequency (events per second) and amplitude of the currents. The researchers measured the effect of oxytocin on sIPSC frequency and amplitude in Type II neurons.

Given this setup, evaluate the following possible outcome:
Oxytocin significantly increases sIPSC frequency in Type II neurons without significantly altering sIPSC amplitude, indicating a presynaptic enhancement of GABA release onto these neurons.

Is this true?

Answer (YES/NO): YES